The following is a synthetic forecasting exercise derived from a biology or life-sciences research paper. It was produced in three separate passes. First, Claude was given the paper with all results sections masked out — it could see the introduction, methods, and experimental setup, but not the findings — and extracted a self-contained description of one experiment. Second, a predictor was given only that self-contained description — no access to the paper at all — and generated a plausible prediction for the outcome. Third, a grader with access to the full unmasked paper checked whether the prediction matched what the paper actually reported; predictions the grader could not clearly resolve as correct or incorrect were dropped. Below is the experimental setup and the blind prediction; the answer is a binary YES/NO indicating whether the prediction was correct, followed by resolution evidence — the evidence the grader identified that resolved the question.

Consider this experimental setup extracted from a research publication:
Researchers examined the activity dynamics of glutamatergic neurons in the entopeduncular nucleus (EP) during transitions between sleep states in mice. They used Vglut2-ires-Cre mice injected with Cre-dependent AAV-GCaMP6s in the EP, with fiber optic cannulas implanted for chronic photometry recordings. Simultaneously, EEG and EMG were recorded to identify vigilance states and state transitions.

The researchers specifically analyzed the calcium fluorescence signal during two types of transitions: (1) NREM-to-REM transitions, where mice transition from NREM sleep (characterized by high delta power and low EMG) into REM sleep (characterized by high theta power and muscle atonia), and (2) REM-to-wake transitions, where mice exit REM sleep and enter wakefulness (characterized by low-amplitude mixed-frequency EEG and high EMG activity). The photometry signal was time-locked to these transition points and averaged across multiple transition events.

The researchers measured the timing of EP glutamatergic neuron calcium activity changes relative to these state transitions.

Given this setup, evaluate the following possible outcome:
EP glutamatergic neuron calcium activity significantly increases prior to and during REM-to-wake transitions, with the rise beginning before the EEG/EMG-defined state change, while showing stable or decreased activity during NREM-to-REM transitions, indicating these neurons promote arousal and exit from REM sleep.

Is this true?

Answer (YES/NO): NO